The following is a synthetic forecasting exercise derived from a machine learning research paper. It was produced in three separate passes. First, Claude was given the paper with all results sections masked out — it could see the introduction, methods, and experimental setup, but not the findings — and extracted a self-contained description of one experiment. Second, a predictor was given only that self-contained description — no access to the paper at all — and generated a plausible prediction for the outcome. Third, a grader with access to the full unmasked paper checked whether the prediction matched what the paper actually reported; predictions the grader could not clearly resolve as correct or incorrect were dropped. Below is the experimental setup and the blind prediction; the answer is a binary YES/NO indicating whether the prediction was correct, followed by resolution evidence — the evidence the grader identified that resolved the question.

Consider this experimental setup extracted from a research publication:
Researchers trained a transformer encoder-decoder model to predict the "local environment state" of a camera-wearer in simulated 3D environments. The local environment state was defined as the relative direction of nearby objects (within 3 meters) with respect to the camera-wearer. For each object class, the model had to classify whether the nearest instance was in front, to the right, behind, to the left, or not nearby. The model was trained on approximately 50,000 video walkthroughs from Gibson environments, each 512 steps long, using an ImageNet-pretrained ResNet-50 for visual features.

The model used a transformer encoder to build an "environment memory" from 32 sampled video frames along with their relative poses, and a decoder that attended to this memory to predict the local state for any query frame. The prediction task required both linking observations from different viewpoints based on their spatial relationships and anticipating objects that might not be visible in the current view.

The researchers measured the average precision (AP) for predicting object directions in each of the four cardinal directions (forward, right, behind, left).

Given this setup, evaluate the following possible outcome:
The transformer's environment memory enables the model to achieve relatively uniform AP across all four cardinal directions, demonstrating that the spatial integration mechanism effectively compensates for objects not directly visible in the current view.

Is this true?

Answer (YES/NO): NO